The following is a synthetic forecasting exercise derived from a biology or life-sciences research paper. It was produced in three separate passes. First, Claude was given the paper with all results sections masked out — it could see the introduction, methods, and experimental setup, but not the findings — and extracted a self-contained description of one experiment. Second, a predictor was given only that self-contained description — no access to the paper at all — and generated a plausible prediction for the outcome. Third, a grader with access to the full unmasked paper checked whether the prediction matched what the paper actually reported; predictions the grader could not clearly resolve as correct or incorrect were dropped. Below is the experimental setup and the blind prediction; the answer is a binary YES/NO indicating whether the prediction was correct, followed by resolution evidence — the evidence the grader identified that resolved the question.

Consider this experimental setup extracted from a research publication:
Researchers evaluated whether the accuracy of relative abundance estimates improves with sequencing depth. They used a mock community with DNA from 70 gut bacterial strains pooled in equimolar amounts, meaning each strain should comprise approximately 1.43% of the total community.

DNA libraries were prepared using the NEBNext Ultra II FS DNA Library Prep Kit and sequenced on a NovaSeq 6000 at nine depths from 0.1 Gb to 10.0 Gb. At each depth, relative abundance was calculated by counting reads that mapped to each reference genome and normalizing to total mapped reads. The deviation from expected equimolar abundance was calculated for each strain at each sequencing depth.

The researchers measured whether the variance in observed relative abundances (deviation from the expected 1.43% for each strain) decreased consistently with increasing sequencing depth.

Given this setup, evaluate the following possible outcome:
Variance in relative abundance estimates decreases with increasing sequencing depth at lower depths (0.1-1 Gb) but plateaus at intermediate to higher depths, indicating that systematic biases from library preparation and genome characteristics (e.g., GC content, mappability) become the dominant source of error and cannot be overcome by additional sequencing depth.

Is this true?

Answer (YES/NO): NO